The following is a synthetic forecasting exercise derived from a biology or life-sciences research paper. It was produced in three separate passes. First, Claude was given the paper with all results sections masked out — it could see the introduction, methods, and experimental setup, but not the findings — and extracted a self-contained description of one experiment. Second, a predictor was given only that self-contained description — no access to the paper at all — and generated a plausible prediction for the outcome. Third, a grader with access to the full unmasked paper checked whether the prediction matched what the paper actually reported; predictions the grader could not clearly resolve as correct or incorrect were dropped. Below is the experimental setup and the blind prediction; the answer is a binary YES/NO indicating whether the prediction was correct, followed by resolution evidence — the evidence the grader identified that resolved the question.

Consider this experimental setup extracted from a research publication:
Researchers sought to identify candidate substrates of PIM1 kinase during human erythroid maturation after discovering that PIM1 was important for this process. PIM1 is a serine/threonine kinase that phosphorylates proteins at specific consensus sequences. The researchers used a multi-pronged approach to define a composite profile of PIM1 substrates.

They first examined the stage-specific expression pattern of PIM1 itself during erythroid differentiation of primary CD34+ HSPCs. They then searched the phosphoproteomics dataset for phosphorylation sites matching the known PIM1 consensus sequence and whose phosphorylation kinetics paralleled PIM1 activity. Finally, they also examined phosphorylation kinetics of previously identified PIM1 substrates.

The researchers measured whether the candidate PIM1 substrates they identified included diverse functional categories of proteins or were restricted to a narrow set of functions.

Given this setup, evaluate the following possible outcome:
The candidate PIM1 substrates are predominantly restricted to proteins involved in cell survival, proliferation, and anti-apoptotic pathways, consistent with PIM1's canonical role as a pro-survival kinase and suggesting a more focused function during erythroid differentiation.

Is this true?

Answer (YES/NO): NO